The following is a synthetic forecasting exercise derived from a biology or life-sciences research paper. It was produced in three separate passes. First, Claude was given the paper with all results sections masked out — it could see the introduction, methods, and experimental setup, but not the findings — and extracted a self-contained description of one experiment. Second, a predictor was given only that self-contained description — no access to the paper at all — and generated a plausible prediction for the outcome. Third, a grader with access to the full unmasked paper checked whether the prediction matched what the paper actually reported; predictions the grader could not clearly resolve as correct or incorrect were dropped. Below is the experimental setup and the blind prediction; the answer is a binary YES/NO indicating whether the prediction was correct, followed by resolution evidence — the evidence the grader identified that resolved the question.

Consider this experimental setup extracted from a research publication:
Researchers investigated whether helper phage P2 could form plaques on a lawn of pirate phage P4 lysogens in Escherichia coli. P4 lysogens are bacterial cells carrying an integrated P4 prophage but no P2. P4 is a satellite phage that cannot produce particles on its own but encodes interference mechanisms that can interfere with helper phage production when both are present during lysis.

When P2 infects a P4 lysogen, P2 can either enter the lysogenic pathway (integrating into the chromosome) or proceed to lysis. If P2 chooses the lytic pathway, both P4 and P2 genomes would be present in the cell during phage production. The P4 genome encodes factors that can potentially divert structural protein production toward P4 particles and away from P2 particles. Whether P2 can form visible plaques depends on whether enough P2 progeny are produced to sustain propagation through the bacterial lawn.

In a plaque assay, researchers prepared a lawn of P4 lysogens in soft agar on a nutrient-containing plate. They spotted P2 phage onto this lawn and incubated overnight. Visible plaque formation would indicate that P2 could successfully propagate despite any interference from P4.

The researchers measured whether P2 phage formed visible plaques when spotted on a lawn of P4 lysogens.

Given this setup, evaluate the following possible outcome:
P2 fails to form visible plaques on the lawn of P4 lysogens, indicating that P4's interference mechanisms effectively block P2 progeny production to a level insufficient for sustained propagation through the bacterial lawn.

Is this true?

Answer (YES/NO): NO